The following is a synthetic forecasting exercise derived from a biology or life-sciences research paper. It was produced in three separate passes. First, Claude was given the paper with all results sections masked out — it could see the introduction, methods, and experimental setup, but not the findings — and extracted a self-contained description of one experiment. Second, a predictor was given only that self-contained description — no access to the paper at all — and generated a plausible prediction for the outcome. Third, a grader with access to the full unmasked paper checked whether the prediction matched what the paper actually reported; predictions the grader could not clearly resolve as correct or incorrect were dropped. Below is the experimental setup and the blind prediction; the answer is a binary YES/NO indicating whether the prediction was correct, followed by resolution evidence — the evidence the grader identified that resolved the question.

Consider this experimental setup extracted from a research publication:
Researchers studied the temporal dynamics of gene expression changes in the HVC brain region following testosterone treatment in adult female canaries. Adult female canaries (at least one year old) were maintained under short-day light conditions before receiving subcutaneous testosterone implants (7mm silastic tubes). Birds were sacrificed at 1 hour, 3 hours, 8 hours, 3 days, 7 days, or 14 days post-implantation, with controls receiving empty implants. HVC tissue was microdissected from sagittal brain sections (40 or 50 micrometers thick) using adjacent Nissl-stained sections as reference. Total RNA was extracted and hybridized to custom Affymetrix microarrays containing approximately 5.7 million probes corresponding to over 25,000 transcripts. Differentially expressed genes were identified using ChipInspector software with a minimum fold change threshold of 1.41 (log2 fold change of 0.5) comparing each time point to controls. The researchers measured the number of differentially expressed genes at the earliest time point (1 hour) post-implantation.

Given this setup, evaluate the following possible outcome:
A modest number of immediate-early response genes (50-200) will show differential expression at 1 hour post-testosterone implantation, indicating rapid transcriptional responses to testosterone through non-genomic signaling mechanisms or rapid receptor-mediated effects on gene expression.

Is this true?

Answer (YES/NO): NO